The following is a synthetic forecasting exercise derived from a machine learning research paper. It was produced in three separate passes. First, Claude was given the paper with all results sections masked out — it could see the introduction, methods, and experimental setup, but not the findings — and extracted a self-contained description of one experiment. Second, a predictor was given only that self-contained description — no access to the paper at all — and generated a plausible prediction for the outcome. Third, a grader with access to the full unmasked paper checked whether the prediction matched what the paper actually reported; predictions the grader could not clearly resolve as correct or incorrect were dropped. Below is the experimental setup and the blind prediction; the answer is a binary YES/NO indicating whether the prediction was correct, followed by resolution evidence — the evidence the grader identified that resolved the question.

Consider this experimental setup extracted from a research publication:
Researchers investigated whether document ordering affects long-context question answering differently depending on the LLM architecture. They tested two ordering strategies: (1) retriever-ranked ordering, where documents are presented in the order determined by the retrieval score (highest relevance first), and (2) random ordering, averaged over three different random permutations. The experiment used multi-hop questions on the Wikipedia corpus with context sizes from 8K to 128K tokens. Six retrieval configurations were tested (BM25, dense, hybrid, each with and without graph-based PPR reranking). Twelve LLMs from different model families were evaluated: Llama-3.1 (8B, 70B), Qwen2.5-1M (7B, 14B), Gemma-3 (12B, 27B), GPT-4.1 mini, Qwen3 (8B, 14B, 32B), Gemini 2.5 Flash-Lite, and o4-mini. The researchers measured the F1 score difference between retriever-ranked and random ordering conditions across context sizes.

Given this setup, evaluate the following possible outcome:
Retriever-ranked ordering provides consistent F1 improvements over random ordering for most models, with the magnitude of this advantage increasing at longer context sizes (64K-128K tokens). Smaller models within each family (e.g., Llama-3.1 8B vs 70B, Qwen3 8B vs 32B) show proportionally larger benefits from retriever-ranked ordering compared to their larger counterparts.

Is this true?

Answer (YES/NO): NO